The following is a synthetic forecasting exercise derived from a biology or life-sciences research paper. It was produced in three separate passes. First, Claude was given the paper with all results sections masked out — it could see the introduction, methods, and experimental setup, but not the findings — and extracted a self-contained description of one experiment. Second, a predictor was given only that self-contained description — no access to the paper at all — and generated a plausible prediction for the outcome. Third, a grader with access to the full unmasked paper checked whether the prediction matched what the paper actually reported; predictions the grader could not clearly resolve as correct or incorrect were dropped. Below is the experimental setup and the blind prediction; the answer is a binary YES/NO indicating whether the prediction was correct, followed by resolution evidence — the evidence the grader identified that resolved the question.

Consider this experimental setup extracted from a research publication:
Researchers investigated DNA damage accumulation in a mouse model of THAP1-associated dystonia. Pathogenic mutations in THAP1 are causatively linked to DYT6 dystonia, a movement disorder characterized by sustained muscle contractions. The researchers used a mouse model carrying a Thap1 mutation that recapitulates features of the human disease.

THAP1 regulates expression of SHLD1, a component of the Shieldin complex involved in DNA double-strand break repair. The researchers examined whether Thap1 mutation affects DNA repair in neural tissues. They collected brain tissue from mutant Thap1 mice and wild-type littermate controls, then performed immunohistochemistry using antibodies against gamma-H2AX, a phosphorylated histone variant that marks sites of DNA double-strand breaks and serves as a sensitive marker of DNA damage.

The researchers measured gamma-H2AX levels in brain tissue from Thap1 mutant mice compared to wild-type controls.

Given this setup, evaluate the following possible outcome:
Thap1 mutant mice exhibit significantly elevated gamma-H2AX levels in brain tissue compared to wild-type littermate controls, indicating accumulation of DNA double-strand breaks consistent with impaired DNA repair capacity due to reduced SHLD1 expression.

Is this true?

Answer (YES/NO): YES